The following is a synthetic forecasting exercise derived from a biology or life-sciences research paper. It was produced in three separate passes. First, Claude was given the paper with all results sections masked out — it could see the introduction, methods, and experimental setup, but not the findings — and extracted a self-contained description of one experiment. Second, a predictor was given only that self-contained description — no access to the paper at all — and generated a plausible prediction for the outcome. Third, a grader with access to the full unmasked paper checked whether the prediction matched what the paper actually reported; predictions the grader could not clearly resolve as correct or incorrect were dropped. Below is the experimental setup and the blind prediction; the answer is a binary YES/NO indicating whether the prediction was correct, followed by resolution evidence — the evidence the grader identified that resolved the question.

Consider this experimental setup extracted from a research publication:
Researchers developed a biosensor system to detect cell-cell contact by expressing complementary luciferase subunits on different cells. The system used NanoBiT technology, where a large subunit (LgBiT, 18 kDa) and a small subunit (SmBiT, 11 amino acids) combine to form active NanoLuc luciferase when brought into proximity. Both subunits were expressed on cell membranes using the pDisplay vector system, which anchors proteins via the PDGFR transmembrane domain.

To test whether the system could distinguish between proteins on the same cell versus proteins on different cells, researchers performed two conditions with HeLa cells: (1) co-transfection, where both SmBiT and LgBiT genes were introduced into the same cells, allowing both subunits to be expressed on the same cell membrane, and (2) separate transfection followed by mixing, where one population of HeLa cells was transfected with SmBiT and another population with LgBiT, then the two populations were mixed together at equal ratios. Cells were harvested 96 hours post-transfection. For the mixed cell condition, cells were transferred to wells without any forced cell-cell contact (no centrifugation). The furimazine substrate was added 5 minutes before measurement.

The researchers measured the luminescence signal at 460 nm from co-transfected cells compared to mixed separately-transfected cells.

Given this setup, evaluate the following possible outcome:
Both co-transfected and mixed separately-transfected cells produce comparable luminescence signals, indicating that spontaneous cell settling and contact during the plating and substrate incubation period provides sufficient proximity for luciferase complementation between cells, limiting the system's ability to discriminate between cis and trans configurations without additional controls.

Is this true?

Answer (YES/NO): NO